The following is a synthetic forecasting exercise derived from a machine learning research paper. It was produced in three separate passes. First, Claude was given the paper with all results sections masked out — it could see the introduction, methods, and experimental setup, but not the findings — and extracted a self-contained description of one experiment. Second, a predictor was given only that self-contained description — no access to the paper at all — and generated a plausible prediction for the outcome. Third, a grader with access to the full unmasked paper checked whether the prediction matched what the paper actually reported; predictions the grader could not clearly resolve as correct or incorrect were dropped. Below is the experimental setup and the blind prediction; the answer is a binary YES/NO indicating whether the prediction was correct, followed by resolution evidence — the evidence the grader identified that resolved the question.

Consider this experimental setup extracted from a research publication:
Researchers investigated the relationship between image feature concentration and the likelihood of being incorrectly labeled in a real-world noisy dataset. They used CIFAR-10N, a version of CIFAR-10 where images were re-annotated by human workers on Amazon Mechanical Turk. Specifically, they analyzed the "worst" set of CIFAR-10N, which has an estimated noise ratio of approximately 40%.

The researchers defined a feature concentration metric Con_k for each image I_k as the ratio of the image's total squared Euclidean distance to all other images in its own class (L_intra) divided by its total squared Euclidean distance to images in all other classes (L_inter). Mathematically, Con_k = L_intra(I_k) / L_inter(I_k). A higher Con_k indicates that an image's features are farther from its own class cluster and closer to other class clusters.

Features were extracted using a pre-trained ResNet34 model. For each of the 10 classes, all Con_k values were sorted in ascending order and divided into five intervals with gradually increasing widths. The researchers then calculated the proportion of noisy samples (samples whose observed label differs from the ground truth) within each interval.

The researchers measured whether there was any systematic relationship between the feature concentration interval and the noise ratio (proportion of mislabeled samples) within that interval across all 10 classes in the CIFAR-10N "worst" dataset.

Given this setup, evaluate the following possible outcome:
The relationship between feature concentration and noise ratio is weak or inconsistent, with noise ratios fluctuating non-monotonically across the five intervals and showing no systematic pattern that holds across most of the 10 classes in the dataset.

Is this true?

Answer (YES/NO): NO